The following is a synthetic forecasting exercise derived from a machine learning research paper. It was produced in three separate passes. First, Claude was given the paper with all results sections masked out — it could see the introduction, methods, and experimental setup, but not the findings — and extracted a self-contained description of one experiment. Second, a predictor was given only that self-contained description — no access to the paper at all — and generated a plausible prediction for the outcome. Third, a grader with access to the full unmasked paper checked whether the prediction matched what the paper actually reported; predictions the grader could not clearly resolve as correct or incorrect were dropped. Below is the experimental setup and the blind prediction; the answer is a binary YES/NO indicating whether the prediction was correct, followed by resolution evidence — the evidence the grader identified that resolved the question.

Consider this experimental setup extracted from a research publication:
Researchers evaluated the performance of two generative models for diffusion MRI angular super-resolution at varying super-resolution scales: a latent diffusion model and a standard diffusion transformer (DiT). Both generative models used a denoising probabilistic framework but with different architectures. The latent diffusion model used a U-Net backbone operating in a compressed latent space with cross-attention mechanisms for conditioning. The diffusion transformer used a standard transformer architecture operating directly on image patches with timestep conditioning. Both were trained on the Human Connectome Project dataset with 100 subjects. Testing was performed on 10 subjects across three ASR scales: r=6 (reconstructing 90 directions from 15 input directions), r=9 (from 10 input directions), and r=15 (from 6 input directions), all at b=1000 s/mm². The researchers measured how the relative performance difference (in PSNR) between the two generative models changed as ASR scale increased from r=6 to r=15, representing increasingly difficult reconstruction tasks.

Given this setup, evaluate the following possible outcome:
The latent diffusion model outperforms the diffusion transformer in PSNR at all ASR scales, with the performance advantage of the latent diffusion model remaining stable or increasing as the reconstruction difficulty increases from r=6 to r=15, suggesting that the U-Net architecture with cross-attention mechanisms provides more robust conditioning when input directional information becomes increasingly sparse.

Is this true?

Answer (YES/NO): NO